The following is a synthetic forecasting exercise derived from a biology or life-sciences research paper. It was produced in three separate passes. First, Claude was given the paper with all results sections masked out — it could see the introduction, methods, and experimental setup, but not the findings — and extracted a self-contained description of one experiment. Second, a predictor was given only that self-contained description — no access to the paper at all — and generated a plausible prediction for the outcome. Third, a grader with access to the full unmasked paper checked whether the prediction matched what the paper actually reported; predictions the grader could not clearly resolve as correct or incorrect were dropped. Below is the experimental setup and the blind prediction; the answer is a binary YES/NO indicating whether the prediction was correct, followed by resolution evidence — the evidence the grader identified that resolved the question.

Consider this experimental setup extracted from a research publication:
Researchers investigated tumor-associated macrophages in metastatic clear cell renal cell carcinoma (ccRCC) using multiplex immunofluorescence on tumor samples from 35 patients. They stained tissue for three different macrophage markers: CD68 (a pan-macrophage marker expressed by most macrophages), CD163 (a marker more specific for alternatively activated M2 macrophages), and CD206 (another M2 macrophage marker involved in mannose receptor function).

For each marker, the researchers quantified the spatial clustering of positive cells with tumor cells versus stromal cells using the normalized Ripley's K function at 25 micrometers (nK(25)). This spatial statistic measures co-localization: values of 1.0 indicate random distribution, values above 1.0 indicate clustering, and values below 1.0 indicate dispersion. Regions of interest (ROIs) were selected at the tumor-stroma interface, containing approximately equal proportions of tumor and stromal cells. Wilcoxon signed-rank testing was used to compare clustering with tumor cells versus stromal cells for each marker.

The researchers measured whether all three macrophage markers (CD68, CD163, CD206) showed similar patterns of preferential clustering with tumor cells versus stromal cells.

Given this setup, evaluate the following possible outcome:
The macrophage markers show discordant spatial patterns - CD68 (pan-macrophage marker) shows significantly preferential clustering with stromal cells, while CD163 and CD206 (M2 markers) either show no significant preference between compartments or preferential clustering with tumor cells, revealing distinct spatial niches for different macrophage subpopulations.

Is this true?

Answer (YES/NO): NO